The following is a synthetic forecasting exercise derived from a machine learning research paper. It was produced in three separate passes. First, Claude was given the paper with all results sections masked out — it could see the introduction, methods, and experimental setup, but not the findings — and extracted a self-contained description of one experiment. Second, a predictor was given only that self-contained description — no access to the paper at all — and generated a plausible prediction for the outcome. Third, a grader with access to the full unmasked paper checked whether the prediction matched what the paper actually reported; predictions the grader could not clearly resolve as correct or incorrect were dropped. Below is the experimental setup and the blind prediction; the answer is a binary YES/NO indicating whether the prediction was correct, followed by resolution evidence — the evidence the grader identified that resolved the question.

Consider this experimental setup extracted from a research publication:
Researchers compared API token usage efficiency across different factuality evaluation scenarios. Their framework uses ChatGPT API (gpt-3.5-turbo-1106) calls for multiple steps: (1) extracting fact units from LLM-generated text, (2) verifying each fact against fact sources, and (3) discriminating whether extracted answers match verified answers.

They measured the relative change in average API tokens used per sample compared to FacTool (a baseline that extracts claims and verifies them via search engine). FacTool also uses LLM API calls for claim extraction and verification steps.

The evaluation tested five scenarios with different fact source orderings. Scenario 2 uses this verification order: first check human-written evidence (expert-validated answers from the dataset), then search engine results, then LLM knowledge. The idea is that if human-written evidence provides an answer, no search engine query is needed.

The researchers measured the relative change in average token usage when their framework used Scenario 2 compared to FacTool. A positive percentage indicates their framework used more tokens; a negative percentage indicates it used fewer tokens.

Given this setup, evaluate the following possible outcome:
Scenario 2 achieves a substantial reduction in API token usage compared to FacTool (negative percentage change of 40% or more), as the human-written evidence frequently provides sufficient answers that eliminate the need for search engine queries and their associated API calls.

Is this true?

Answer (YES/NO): NO